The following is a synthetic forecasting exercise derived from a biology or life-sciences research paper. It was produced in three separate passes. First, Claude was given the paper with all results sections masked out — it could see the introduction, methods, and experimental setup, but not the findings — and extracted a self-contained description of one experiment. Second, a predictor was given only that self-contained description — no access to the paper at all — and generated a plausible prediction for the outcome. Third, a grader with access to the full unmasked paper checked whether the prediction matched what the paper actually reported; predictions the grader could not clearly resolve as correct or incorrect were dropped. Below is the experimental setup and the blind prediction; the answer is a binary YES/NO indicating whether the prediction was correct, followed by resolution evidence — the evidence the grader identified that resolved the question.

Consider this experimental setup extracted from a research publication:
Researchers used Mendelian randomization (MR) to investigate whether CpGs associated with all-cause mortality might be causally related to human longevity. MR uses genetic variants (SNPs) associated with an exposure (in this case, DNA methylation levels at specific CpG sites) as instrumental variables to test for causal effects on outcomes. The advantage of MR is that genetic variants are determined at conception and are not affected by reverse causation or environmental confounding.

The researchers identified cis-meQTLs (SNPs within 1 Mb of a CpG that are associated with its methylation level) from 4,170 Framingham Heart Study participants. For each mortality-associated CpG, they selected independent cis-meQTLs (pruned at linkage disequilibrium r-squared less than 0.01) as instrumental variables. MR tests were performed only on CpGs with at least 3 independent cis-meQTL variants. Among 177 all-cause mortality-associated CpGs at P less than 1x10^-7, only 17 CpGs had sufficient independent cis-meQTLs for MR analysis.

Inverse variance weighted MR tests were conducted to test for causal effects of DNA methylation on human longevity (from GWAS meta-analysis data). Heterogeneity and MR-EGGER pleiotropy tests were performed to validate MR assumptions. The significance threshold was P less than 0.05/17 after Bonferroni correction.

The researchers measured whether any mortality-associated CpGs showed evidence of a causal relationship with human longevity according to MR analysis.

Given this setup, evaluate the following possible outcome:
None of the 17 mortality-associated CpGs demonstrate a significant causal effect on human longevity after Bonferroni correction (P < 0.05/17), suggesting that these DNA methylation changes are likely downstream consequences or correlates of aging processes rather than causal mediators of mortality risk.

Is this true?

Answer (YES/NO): YES